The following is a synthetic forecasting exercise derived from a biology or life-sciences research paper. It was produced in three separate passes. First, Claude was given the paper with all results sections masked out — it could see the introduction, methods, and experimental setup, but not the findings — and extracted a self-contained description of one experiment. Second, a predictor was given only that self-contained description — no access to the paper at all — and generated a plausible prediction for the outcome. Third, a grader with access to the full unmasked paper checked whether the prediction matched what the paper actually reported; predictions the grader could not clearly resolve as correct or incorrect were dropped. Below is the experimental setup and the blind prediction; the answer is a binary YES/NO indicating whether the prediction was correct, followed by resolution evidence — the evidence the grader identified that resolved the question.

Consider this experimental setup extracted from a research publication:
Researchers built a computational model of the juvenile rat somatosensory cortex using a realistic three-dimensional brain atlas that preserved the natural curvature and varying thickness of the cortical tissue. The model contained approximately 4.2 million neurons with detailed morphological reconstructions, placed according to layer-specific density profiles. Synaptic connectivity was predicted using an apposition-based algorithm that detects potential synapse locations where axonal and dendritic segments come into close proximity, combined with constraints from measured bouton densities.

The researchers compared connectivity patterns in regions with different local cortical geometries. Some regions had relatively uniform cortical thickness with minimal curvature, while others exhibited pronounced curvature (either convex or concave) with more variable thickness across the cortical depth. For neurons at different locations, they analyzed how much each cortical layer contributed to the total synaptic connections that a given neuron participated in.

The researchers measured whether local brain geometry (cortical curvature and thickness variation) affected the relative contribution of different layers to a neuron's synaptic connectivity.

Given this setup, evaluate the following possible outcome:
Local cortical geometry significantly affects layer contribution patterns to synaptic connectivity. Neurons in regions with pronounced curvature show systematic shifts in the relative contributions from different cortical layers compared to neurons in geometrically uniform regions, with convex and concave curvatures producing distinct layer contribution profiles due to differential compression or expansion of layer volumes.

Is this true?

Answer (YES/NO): YES